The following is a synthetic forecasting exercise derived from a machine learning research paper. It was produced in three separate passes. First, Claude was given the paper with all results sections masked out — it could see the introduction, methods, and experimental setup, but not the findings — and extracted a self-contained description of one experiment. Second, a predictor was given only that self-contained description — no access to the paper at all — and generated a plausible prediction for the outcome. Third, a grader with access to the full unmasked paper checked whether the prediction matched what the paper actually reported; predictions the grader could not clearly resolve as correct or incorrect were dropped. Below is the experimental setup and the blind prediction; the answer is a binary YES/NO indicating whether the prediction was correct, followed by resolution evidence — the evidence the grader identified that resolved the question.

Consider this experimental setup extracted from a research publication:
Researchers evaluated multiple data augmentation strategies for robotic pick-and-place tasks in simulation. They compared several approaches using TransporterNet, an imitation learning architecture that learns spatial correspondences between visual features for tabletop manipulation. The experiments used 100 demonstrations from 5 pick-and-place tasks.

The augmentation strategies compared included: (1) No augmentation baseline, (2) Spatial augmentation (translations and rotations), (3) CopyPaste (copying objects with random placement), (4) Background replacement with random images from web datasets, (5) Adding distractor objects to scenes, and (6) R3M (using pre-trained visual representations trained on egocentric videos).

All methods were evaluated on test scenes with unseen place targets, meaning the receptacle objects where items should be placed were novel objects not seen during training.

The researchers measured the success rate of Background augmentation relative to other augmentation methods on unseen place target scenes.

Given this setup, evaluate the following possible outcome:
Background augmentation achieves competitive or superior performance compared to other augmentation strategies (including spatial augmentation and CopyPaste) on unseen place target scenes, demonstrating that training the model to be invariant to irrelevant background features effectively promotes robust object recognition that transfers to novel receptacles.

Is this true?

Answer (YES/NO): NO